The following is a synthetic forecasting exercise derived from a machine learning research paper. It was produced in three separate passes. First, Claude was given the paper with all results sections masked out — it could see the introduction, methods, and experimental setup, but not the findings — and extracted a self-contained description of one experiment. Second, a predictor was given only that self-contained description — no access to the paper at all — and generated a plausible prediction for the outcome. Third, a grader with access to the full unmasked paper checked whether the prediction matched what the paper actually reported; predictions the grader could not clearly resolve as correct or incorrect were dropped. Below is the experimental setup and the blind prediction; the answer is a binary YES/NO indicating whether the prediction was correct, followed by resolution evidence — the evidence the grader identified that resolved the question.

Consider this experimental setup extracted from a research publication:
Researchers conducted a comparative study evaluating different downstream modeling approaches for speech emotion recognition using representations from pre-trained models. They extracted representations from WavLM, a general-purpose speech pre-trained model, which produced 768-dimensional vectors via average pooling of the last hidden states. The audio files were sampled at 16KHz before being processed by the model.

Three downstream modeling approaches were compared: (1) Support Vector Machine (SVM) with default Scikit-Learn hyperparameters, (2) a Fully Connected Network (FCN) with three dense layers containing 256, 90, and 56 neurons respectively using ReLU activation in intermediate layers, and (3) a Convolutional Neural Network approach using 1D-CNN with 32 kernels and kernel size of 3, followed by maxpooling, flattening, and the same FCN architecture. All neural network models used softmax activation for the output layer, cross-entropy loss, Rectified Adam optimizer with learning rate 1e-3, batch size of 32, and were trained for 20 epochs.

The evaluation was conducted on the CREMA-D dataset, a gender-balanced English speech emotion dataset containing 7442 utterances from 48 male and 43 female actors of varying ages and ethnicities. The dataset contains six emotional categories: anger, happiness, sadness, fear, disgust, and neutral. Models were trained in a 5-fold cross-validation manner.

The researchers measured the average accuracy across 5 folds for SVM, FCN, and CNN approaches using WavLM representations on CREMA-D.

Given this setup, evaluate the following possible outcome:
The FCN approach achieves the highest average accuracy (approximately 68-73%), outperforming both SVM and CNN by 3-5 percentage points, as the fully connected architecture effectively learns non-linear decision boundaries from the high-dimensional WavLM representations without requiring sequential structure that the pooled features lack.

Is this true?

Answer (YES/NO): NO